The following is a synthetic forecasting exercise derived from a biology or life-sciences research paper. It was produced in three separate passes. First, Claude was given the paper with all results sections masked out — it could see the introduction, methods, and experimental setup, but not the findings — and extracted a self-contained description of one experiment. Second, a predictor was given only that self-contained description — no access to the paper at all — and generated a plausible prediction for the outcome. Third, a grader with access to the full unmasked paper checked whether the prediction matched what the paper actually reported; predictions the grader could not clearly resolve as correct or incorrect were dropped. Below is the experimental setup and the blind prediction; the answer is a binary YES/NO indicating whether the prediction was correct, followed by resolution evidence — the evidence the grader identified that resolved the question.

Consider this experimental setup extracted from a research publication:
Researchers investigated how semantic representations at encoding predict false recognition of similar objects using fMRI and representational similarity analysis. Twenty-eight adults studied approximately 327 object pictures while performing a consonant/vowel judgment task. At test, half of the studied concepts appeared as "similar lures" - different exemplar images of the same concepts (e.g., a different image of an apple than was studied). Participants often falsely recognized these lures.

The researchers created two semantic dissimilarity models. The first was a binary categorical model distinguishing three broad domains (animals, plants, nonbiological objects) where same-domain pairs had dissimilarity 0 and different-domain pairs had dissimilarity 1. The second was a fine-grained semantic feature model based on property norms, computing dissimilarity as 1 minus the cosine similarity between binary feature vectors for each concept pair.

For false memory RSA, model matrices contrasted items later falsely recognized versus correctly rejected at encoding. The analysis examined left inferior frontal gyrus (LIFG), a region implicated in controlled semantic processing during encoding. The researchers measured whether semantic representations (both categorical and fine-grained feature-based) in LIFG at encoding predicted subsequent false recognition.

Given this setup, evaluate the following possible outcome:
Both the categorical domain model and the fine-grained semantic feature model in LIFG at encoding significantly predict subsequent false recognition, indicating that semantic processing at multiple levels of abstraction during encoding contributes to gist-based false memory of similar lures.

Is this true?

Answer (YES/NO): NO